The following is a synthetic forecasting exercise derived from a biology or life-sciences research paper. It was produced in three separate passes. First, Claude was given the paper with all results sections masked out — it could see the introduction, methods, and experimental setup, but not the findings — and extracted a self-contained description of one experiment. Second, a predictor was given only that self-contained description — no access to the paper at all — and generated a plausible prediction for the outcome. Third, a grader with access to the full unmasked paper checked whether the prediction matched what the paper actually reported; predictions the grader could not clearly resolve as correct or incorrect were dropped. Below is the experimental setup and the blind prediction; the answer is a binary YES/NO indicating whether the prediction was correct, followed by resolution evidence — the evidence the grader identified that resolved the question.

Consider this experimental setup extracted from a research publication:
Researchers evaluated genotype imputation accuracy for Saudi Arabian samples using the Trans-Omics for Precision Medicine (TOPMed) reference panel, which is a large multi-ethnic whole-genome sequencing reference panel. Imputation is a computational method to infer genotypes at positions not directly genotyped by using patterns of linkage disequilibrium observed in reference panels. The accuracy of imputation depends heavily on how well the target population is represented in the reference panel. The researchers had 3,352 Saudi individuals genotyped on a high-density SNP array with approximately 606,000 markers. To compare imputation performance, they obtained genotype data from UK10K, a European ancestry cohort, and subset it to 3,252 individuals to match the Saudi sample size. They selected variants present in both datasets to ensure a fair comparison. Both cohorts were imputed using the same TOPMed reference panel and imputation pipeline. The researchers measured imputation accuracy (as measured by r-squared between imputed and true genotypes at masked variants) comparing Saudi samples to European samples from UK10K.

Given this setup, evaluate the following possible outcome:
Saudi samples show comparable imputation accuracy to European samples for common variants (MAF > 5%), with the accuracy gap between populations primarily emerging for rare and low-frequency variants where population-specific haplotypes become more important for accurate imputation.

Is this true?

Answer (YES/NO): NO